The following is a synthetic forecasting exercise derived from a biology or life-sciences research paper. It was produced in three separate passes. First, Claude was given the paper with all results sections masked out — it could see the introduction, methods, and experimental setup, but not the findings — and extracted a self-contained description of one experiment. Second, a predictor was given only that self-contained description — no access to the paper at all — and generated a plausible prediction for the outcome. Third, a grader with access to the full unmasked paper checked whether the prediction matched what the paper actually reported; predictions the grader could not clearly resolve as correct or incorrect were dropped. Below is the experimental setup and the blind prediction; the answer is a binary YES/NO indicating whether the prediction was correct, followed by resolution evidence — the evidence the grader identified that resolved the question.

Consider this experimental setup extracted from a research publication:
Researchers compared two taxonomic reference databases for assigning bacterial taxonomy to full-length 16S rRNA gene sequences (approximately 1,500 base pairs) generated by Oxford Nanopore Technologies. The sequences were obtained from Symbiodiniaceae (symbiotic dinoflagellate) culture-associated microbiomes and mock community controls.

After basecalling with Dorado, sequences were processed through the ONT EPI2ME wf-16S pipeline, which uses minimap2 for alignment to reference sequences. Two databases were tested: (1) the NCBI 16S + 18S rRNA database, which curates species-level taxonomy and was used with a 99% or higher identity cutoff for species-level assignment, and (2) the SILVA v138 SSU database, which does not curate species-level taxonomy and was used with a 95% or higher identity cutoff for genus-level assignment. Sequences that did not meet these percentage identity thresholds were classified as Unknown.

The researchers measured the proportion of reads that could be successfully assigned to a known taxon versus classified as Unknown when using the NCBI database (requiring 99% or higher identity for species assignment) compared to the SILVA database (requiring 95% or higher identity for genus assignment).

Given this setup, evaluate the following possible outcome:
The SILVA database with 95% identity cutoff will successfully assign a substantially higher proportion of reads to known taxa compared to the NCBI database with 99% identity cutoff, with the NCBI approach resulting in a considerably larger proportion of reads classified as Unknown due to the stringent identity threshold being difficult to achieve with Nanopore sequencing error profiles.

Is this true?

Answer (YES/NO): YES